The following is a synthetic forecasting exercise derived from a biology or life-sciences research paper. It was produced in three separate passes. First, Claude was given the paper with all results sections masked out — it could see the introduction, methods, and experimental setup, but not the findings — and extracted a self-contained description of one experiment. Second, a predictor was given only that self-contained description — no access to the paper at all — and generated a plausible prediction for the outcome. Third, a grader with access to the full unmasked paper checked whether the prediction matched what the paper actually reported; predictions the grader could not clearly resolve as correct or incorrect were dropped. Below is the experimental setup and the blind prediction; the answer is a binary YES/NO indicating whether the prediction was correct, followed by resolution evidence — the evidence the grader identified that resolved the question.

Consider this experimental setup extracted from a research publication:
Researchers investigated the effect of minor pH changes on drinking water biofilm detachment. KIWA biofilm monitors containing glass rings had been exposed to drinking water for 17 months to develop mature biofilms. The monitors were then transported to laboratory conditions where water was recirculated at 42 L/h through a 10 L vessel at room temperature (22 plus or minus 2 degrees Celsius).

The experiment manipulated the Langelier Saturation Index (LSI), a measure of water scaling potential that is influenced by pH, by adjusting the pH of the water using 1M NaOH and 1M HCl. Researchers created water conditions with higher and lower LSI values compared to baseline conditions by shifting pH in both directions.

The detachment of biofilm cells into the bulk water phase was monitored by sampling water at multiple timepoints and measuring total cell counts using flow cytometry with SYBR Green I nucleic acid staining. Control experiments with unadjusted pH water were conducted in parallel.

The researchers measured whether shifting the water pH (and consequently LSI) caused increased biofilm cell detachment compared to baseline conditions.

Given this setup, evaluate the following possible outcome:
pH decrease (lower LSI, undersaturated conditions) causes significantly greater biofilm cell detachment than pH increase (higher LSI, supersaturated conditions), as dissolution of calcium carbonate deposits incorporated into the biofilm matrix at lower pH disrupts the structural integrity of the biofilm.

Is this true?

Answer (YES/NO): NO